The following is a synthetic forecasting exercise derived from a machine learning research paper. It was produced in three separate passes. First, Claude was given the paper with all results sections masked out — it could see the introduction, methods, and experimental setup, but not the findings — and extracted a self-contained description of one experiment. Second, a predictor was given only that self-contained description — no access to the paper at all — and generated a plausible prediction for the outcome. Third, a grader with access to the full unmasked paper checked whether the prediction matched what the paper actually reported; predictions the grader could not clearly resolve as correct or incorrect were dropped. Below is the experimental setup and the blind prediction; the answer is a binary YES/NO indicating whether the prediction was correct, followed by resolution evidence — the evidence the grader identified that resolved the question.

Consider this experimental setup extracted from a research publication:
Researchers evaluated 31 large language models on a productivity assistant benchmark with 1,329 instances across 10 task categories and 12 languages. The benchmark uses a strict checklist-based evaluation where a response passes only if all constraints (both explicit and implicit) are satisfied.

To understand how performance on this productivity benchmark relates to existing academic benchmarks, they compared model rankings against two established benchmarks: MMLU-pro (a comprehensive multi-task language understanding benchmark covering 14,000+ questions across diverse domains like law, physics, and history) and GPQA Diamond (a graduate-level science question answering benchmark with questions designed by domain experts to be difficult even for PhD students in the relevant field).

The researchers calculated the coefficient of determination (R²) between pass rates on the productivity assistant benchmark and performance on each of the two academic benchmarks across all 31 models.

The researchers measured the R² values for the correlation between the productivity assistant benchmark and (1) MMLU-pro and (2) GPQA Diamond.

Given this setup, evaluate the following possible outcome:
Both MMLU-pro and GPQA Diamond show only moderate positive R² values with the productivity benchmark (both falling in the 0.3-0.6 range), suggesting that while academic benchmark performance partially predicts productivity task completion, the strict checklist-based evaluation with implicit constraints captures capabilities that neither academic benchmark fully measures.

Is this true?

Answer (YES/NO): NO